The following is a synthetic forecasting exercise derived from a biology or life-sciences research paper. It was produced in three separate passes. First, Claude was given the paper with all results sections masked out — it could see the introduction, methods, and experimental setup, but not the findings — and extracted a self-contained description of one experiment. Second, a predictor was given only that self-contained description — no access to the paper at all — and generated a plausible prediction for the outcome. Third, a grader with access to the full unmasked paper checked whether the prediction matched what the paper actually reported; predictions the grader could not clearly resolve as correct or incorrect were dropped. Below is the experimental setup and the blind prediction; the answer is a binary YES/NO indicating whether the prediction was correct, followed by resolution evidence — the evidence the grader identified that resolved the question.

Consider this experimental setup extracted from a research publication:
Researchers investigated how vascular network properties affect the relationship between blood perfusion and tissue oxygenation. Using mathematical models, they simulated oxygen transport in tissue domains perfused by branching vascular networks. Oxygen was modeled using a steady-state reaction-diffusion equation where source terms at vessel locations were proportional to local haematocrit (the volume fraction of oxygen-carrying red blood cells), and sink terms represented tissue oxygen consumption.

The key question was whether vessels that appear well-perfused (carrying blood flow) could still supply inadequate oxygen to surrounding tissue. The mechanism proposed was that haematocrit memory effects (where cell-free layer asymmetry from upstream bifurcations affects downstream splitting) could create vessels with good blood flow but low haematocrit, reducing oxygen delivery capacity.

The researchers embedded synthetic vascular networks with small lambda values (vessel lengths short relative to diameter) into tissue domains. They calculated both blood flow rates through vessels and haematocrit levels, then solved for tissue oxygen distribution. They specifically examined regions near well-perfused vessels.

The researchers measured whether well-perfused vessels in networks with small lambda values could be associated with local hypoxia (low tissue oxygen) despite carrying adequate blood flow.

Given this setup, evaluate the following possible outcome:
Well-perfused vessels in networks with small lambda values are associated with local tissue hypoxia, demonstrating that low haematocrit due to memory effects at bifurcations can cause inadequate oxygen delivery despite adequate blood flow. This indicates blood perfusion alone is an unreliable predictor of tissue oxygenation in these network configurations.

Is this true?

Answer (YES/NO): YES